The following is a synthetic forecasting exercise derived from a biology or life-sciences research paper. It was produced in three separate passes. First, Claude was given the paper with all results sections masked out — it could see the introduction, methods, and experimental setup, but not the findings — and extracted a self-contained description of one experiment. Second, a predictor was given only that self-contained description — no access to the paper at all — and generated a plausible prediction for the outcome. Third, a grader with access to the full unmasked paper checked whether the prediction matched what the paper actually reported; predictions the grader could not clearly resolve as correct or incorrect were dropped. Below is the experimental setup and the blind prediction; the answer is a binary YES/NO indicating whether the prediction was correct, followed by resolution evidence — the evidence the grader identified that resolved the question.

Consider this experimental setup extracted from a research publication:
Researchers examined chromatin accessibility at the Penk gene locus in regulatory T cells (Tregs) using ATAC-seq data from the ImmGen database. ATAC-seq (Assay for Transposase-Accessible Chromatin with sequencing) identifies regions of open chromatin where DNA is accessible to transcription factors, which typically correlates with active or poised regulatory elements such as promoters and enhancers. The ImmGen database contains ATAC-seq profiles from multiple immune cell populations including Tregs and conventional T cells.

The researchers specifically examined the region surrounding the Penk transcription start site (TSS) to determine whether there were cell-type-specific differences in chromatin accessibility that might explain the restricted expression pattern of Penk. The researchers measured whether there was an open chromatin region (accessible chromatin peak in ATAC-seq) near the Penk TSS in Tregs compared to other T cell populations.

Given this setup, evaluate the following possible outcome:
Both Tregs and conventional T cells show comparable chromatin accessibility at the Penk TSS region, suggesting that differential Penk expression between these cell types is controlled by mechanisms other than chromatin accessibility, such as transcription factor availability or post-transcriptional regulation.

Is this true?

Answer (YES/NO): NO